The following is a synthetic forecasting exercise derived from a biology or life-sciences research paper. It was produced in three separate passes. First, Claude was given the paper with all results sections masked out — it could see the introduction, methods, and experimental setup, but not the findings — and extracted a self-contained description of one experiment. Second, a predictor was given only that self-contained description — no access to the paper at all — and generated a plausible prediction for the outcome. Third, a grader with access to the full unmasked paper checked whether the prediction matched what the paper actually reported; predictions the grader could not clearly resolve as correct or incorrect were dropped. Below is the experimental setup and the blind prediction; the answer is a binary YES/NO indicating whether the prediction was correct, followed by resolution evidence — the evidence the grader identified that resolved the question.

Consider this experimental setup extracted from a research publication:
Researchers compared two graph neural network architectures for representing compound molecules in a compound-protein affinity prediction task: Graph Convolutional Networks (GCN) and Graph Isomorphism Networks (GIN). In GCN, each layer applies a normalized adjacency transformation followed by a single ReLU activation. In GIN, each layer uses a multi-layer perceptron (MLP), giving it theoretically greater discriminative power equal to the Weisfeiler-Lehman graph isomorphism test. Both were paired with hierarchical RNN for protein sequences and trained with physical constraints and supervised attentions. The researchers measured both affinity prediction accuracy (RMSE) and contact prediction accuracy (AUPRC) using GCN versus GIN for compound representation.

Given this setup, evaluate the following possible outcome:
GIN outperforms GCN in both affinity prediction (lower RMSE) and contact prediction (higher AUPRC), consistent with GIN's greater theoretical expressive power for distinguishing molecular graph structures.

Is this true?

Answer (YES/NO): NO